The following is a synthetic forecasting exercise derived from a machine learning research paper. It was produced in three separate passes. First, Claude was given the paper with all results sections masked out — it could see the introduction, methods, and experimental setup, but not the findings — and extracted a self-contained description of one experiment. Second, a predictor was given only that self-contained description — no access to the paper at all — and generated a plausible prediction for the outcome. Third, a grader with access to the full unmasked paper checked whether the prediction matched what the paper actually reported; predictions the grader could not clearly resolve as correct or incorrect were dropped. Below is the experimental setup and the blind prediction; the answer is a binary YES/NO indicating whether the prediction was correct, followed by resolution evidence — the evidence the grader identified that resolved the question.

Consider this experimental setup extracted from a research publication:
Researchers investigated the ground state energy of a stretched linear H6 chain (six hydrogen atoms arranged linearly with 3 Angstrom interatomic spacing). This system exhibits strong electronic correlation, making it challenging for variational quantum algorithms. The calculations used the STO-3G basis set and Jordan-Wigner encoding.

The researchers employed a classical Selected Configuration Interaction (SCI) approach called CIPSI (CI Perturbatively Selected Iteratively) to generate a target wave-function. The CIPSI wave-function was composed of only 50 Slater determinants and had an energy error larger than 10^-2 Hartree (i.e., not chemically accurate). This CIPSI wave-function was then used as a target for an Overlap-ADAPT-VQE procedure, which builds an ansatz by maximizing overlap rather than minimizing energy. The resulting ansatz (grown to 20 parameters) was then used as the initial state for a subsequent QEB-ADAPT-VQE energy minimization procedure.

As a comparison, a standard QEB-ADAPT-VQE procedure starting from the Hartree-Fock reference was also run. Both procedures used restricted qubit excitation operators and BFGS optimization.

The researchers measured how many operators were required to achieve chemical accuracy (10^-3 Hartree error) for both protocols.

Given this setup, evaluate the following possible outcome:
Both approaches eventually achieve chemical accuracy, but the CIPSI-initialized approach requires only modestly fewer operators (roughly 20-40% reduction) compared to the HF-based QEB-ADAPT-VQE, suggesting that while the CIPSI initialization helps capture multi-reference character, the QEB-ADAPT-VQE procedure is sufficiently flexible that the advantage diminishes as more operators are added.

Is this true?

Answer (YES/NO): NO